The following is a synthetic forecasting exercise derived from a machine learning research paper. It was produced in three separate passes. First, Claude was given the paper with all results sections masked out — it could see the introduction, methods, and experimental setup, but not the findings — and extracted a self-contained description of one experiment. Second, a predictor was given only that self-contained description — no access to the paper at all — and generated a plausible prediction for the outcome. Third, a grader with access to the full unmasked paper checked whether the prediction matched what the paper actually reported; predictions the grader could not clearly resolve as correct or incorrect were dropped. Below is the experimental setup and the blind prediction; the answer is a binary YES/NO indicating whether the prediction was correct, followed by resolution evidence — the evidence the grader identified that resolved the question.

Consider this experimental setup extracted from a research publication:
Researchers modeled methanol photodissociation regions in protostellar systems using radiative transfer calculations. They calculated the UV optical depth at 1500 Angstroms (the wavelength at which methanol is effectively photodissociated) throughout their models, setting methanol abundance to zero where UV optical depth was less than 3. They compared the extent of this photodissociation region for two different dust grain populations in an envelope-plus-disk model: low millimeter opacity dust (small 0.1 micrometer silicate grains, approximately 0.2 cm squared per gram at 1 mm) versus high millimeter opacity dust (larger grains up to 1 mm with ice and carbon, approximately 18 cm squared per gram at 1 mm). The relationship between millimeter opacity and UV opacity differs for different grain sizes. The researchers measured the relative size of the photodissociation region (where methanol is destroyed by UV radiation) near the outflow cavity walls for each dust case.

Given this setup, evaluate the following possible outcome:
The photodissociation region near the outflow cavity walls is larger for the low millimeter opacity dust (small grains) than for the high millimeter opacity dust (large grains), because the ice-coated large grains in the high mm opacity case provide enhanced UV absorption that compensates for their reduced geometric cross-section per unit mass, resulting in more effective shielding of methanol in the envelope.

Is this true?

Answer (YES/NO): NO